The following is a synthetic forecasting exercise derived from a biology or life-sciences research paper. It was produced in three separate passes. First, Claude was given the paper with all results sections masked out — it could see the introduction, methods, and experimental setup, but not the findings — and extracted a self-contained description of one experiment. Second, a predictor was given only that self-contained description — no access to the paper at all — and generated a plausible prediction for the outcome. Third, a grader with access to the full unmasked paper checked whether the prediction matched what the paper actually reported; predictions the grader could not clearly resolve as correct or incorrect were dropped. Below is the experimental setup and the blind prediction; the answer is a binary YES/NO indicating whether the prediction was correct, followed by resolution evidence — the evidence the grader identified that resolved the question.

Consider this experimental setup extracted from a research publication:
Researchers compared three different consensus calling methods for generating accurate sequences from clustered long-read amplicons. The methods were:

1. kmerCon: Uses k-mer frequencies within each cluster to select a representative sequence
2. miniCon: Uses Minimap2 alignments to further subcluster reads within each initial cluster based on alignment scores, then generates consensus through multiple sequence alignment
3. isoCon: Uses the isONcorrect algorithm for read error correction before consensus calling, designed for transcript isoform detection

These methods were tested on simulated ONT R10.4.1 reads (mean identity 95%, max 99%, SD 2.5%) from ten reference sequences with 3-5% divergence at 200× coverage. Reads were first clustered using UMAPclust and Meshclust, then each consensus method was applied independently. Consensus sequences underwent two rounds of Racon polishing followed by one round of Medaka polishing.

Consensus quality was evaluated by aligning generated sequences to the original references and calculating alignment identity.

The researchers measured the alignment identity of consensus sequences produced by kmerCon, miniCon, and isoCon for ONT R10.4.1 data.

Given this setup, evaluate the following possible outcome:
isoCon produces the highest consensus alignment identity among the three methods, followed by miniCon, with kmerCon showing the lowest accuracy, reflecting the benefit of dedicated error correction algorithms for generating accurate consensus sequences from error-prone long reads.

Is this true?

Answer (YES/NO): NO